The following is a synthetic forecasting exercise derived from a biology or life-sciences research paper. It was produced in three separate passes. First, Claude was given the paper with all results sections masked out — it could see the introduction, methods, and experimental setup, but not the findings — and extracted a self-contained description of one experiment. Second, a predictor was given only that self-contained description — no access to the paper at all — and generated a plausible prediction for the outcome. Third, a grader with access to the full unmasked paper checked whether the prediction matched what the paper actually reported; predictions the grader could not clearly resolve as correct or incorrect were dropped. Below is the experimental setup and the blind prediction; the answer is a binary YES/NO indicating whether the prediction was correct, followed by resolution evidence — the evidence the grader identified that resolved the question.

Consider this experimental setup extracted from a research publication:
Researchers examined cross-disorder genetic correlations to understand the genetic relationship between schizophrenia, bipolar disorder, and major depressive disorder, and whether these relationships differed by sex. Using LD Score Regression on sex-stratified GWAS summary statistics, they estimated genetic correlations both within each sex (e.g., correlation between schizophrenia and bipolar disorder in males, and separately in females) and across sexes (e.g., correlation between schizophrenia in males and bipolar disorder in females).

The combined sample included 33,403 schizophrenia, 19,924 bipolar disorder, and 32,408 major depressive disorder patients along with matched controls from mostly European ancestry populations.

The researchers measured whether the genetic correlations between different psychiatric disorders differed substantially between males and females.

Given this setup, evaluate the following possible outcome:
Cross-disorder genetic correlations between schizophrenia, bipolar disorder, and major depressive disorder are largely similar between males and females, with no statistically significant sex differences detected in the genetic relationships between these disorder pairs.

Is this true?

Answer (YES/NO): NO